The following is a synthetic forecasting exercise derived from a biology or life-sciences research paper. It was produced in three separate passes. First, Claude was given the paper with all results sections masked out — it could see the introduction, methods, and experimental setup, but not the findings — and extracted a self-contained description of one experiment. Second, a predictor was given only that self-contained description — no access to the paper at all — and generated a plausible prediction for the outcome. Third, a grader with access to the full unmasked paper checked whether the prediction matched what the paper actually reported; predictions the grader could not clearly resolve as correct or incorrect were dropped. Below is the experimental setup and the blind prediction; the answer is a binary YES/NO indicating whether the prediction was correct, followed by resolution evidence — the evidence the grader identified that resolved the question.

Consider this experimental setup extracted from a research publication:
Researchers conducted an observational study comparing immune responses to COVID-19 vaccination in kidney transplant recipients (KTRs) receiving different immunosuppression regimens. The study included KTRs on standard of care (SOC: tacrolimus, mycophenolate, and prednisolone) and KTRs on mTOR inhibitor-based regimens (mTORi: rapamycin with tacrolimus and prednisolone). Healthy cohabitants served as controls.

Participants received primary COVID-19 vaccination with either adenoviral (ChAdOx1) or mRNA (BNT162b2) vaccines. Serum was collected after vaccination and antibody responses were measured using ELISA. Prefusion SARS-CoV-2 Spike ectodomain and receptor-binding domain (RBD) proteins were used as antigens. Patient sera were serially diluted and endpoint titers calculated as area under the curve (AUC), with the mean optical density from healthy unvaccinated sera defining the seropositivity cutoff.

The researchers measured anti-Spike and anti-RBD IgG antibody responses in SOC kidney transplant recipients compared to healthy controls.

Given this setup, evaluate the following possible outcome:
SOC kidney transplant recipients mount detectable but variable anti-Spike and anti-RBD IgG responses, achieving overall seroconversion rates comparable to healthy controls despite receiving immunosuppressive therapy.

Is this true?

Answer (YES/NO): NO